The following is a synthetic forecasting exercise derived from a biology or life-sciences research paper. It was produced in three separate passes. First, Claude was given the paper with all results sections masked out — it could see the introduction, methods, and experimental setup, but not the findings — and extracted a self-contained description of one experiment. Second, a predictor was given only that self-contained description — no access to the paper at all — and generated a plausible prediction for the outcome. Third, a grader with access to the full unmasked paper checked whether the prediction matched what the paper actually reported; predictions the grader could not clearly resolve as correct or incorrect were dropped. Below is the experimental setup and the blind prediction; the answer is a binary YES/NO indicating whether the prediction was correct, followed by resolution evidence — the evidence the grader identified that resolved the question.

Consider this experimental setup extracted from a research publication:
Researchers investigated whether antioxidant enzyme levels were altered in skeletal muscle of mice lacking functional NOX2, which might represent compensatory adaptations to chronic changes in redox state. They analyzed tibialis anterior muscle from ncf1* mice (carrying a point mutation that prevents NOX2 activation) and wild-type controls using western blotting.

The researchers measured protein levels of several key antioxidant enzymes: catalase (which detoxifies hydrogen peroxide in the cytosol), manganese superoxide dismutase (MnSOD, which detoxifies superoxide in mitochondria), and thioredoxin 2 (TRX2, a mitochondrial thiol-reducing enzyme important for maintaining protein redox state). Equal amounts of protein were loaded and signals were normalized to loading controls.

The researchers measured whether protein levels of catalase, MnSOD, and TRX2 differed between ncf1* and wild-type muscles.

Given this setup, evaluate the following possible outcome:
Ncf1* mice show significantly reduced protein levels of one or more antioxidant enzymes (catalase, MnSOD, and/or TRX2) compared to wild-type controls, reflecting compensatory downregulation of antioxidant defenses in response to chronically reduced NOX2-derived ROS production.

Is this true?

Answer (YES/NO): NO